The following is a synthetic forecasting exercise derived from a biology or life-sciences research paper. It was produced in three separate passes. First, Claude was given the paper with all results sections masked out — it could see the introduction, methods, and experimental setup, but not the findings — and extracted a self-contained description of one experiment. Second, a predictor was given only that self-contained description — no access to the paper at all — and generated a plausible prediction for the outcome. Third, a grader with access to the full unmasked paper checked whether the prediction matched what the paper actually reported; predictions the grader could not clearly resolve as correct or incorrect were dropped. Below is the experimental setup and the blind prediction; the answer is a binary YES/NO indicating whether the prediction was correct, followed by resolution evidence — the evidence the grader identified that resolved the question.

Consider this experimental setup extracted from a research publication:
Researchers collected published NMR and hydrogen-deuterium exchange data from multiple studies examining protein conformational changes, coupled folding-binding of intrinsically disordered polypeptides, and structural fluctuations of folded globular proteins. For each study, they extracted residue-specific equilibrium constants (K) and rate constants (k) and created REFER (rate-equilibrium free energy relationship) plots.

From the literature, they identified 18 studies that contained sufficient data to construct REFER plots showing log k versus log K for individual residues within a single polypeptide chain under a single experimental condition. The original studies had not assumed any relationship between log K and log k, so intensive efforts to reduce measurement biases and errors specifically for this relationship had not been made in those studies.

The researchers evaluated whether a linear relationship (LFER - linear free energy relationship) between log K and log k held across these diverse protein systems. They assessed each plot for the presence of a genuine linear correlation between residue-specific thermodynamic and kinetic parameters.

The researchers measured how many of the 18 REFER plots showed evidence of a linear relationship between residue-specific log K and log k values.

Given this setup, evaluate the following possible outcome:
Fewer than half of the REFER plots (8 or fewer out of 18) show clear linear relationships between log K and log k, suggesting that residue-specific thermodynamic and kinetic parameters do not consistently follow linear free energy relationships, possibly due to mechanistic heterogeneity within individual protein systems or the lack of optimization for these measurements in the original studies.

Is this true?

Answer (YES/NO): NO